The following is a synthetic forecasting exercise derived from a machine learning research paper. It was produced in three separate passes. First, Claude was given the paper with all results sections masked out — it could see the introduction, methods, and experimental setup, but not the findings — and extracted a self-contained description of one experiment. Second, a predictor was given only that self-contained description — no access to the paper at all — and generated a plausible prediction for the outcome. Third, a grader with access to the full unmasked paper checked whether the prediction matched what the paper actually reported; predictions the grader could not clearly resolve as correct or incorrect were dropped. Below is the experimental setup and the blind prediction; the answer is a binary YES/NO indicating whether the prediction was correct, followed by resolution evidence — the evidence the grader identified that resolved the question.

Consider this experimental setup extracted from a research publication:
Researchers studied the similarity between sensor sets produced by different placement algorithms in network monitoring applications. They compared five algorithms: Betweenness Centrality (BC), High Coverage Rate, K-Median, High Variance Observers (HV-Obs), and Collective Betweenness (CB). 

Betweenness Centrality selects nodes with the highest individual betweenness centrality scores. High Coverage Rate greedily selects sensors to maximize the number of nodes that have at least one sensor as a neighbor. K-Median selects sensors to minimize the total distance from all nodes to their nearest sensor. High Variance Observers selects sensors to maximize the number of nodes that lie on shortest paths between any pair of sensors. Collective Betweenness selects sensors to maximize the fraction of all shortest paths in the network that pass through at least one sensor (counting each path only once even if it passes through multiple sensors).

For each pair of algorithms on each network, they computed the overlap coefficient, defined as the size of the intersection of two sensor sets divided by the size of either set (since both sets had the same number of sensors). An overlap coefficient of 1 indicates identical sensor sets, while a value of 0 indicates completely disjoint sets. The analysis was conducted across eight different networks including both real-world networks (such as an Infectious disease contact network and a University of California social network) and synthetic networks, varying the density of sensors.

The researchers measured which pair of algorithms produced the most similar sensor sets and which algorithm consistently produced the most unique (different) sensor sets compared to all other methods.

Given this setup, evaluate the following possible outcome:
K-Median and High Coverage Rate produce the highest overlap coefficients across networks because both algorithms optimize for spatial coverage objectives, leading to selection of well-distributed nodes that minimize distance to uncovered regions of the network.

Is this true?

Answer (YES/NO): NO